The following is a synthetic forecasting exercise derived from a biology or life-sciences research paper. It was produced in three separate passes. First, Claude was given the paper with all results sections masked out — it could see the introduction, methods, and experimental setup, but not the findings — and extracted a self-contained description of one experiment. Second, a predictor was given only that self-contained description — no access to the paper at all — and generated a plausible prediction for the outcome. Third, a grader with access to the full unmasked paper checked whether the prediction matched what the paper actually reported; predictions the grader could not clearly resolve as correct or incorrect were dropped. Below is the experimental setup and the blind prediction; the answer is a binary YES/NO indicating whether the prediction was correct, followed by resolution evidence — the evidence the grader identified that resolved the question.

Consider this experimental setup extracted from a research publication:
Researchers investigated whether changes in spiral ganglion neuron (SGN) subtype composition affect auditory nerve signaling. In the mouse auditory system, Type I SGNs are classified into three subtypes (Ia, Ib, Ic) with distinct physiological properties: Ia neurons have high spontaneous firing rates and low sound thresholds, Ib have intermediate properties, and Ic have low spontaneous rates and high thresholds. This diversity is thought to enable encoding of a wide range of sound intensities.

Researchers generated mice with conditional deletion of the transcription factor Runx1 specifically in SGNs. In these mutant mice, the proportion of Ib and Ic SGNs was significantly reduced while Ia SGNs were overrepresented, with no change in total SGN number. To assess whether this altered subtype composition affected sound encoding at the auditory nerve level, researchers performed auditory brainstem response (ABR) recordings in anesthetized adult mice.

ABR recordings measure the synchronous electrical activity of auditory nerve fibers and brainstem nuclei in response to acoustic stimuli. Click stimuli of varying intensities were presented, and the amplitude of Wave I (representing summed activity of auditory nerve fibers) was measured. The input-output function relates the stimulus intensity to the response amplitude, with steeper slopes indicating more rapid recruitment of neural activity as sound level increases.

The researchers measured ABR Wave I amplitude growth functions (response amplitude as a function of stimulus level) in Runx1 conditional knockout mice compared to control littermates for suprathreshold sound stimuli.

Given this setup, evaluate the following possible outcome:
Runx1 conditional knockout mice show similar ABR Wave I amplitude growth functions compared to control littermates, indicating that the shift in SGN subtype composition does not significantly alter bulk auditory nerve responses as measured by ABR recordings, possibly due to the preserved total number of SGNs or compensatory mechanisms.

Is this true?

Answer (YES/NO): NO